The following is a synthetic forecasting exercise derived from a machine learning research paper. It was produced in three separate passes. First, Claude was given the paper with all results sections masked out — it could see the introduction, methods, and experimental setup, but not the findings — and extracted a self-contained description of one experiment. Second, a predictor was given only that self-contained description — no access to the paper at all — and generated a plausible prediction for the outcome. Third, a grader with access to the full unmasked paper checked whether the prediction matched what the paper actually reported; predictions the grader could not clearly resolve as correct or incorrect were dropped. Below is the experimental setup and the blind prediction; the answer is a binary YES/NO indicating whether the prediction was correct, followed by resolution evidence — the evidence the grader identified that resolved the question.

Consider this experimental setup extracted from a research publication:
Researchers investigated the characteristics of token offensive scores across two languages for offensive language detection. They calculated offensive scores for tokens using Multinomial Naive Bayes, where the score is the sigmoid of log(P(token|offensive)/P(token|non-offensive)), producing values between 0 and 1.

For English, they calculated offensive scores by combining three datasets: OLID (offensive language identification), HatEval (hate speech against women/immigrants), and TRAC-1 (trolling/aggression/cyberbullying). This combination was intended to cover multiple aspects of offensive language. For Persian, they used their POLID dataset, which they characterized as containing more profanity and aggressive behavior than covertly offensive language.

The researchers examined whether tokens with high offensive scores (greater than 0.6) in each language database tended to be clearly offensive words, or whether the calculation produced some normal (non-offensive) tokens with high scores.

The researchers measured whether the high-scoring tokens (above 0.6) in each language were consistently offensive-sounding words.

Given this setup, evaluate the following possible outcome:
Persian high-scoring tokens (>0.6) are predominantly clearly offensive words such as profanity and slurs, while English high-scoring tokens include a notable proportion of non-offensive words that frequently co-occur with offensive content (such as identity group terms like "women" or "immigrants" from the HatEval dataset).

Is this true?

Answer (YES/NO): NO